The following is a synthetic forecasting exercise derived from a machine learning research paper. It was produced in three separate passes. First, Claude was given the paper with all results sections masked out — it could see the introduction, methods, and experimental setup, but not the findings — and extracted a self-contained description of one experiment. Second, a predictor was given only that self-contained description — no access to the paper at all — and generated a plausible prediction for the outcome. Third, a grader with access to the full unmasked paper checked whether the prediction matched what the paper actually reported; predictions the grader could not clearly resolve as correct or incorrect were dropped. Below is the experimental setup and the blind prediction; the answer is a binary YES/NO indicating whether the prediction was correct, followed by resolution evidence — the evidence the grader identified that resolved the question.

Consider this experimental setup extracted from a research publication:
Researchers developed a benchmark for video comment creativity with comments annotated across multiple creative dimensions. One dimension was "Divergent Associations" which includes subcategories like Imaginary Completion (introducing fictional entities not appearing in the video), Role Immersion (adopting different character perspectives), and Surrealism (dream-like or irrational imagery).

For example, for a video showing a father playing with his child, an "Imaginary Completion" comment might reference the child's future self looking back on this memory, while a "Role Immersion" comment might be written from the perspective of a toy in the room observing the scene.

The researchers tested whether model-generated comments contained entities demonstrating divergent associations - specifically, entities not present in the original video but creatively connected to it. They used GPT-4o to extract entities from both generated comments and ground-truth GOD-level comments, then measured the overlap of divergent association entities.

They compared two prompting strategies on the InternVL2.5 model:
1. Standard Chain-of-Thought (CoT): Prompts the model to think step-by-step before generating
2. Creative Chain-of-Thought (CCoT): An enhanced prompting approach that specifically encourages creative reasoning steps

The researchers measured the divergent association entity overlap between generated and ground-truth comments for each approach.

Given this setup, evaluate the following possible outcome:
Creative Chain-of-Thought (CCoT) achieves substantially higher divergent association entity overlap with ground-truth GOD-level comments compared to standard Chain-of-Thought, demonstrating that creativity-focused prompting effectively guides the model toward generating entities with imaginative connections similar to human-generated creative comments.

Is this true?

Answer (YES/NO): NO